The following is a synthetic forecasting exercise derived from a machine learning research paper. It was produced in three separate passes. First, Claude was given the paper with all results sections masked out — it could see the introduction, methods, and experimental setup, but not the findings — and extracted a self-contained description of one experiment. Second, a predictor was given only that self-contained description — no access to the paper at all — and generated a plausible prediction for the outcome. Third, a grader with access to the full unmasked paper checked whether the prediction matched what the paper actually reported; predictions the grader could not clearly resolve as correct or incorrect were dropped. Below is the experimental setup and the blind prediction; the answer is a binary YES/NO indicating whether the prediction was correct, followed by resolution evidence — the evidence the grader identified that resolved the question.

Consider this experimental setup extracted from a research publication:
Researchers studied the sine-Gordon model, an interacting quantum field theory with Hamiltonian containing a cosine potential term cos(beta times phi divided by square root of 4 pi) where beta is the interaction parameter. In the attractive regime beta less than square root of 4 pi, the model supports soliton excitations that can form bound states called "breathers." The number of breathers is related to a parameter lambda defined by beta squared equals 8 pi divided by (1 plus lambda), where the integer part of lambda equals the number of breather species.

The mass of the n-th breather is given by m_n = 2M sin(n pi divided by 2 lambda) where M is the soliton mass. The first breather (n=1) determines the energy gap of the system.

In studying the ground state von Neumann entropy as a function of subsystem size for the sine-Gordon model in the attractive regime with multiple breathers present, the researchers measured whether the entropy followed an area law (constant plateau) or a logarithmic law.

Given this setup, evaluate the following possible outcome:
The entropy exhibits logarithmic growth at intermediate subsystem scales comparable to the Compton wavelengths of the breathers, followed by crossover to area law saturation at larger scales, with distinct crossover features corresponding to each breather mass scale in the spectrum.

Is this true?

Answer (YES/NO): NO